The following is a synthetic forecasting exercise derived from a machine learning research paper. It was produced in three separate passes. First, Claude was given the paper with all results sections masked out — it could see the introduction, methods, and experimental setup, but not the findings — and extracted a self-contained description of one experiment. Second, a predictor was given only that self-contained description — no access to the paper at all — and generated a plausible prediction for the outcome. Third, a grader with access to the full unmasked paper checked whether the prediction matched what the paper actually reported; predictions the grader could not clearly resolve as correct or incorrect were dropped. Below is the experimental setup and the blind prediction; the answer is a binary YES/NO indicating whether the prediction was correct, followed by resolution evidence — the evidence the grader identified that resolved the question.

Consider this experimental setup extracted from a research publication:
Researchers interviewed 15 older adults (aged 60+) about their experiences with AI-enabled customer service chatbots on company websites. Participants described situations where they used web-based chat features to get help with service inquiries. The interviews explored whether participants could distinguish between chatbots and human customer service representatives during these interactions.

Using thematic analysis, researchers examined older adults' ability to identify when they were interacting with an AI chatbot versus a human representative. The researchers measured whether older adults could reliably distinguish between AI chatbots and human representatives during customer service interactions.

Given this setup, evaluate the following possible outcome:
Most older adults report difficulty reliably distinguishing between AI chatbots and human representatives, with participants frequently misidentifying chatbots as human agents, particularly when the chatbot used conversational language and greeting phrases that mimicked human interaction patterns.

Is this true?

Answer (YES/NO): NO